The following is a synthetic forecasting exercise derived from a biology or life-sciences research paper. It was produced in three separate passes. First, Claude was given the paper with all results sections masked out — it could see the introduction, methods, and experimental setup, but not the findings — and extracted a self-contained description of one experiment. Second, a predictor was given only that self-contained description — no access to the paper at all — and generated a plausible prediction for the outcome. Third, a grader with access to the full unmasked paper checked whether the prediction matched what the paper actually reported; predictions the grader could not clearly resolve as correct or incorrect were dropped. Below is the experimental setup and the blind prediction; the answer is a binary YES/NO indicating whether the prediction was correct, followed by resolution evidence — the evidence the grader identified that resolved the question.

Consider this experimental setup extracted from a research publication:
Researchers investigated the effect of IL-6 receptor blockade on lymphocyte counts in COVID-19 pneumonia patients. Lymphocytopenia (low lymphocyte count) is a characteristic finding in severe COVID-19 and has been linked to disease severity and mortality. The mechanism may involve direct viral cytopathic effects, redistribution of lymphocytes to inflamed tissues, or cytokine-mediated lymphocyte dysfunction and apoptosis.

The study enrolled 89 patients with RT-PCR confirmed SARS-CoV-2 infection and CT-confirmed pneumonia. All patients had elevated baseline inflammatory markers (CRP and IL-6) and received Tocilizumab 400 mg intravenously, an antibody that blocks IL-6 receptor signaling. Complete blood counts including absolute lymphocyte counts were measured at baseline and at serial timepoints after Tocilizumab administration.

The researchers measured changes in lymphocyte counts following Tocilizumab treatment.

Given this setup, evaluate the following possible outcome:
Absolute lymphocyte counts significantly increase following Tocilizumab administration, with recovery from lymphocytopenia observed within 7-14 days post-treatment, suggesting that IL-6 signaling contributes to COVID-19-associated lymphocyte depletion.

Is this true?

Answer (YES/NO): NO